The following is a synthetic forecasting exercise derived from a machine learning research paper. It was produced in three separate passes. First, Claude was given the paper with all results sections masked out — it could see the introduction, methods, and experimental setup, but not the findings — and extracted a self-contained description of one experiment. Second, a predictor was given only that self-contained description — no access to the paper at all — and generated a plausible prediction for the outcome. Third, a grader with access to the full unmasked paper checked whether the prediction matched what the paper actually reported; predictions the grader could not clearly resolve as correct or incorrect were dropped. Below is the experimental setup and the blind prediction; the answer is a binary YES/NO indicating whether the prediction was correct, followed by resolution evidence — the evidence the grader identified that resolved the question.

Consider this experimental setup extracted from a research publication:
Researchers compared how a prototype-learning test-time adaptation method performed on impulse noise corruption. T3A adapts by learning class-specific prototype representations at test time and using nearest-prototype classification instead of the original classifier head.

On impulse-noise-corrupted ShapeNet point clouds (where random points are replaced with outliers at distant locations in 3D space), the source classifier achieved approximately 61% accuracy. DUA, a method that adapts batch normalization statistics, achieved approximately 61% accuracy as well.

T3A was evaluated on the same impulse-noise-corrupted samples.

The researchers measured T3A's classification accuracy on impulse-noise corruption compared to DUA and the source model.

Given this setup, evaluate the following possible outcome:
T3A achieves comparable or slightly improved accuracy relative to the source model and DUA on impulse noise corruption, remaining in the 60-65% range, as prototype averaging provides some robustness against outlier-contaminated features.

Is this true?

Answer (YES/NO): NO